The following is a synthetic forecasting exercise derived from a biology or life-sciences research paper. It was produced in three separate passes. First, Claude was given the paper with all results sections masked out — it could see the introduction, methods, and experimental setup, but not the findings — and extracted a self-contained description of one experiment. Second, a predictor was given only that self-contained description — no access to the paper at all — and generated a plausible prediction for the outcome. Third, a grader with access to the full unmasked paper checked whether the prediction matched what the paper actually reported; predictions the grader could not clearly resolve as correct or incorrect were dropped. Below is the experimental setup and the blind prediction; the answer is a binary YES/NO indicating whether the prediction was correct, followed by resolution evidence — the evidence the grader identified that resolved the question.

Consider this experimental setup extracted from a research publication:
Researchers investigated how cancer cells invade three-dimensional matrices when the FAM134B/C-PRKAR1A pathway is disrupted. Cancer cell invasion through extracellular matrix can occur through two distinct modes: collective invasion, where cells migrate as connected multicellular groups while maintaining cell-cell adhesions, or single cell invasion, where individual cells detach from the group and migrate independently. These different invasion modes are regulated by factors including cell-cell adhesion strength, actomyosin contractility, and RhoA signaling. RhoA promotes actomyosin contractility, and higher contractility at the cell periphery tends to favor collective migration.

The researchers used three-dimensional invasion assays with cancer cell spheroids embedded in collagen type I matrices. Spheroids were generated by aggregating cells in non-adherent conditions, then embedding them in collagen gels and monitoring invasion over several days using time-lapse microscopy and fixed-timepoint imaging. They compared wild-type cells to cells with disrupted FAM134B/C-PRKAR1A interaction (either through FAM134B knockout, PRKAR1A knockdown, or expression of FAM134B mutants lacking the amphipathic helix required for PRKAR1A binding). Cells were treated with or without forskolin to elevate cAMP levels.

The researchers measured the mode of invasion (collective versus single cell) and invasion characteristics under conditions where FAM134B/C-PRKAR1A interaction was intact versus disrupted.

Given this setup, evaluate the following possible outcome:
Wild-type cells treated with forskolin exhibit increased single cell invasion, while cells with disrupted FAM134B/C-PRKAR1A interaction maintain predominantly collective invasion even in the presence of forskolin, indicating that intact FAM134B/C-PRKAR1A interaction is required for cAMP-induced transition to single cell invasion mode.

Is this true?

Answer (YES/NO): YES